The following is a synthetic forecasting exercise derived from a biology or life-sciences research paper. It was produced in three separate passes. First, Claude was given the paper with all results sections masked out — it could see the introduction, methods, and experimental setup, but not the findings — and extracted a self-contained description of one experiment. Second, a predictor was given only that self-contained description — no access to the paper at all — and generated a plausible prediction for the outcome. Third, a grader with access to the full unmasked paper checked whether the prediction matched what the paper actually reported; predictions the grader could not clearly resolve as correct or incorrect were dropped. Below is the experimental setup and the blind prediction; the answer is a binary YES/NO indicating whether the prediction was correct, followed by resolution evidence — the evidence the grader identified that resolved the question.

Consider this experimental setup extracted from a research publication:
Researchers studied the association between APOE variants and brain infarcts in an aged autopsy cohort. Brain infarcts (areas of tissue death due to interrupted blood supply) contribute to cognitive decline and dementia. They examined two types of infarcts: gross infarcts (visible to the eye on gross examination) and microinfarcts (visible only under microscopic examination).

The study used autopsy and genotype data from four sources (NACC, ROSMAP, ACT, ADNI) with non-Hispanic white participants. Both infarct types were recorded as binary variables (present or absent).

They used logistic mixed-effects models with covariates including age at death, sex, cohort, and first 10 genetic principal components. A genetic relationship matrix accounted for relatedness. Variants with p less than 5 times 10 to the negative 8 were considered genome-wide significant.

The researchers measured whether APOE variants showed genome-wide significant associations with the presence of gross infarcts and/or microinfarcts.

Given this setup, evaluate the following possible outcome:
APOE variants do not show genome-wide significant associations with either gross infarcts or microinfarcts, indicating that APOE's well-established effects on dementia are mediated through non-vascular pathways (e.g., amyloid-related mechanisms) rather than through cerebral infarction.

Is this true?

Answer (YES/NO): YES